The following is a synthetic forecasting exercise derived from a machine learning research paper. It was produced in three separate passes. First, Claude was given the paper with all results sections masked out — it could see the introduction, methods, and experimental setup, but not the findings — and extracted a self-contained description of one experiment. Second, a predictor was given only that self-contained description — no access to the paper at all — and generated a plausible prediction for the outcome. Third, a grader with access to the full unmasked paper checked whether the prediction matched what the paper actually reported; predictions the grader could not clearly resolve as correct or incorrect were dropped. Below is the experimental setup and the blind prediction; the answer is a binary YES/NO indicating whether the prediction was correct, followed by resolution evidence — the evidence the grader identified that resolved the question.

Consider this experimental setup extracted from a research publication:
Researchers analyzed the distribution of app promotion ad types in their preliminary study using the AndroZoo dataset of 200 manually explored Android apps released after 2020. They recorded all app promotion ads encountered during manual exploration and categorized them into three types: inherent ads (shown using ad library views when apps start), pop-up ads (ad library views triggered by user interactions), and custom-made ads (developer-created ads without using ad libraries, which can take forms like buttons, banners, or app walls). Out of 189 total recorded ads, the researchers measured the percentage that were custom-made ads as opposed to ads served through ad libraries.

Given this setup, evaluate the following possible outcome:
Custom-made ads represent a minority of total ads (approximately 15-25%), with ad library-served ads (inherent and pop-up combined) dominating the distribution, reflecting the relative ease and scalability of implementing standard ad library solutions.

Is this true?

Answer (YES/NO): YES